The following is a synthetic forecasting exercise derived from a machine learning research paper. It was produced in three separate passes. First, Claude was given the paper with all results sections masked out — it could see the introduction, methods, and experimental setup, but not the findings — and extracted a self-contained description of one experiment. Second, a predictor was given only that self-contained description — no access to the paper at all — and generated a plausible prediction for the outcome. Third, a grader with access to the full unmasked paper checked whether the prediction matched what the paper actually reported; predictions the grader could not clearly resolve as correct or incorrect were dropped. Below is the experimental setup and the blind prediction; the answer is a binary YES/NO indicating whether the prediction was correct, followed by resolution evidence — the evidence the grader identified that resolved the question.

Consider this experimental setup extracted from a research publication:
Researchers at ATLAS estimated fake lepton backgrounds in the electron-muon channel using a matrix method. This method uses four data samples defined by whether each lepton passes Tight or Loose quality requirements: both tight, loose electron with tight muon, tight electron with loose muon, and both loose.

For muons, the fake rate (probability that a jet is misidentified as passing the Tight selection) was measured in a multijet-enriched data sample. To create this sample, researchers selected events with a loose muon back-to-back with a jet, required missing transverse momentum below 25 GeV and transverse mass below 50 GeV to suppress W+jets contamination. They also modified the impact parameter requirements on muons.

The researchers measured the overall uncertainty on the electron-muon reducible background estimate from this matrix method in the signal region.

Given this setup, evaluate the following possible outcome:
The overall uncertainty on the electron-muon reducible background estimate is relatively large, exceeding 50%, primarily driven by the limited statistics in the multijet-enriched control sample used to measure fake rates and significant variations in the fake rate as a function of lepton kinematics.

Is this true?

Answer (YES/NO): NO